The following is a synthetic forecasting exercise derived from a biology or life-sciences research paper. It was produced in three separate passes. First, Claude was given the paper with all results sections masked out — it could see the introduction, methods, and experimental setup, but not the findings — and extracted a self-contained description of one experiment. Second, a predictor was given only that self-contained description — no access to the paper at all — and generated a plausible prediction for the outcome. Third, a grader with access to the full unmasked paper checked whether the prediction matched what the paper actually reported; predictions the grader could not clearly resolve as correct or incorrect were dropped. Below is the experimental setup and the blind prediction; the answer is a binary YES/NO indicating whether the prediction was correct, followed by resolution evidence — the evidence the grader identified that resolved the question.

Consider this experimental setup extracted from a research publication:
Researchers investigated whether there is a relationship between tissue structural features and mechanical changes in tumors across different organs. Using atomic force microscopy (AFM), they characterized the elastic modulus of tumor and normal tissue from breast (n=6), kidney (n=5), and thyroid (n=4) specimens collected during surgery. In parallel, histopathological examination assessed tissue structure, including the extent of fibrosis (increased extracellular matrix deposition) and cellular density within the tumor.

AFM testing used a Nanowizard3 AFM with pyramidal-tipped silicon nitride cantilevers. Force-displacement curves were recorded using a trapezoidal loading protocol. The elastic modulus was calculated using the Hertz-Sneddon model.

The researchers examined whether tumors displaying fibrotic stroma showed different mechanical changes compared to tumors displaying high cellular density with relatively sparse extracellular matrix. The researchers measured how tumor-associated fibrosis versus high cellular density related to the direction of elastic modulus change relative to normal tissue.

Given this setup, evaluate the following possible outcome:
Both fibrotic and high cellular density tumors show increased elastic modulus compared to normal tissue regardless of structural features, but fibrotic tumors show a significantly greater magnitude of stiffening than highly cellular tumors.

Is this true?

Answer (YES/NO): NO